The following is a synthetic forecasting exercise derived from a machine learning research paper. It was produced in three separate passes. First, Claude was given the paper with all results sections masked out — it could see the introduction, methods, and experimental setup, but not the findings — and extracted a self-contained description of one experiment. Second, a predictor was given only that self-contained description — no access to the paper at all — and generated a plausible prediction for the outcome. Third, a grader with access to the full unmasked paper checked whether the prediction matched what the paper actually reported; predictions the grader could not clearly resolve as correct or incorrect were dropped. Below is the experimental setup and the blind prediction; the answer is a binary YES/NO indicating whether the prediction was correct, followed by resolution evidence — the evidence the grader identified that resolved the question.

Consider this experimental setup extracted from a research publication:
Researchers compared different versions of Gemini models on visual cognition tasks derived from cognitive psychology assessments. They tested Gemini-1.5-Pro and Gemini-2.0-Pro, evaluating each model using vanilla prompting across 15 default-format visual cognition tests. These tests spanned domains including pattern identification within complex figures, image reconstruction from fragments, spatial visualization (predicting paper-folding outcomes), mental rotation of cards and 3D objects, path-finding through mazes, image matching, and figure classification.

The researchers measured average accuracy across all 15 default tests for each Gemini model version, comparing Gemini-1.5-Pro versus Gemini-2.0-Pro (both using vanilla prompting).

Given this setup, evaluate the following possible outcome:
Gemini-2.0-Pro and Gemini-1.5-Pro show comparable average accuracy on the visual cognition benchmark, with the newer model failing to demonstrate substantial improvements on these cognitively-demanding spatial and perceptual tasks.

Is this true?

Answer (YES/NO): YES